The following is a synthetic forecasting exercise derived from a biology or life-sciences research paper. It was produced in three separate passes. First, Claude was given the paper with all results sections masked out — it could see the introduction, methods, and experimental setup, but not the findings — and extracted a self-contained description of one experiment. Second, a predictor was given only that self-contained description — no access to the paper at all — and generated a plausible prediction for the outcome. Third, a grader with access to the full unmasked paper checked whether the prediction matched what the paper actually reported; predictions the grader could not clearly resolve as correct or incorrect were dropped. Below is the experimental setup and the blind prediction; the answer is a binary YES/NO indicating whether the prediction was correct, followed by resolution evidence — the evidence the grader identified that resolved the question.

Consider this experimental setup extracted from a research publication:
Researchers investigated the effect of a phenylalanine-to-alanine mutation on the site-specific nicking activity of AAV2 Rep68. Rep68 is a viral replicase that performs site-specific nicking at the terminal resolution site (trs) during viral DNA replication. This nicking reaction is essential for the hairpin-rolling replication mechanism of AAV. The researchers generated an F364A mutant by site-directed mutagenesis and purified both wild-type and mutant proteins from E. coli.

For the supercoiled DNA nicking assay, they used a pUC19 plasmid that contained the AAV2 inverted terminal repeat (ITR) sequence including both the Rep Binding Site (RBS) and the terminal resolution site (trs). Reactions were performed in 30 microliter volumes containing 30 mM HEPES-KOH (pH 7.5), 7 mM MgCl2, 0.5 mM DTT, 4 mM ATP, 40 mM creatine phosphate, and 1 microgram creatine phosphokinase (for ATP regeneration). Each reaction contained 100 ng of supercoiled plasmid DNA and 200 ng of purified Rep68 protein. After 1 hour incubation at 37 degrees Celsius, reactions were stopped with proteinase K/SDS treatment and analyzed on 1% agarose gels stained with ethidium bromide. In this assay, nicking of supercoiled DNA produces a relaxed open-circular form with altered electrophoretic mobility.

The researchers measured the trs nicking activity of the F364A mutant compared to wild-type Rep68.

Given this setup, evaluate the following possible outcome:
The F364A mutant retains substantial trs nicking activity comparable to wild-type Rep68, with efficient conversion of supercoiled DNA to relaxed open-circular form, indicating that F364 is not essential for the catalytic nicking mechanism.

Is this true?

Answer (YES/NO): NO